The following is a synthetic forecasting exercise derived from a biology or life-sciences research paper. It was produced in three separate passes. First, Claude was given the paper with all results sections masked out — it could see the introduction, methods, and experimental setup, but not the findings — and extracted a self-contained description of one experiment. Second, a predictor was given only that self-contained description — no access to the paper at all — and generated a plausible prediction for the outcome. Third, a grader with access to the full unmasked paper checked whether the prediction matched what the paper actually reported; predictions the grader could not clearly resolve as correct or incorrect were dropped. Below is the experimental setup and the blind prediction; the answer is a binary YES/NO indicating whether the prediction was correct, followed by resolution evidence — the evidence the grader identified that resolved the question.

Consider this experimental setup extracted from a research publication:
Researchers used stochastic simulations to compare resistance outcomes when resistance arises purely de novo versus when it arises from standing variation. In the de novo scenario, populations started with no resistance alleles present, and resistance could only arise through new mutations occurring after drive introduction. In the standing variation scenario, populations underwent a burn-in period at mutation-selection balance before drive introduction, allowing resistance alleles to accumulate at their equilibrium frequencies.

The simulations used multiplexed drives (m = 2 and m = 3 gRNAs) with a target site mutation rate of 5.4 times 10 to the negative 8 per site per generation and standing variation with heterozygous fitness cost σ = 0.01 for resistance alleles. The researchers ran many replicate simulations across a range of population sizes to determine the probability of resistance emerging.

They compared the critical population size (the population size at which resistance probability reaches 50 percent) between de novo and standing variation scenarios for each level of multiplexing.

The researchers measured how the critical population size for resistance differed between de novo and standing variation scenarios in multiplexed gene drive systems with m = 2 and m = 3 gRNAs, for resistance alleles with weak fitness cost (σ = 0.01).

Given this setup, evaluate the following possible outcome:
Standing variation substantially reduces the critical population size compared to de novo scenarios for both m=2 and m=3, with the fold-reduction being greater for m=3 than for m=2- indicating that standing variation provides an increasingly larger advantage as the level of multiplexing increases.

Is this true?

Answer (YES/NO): YES